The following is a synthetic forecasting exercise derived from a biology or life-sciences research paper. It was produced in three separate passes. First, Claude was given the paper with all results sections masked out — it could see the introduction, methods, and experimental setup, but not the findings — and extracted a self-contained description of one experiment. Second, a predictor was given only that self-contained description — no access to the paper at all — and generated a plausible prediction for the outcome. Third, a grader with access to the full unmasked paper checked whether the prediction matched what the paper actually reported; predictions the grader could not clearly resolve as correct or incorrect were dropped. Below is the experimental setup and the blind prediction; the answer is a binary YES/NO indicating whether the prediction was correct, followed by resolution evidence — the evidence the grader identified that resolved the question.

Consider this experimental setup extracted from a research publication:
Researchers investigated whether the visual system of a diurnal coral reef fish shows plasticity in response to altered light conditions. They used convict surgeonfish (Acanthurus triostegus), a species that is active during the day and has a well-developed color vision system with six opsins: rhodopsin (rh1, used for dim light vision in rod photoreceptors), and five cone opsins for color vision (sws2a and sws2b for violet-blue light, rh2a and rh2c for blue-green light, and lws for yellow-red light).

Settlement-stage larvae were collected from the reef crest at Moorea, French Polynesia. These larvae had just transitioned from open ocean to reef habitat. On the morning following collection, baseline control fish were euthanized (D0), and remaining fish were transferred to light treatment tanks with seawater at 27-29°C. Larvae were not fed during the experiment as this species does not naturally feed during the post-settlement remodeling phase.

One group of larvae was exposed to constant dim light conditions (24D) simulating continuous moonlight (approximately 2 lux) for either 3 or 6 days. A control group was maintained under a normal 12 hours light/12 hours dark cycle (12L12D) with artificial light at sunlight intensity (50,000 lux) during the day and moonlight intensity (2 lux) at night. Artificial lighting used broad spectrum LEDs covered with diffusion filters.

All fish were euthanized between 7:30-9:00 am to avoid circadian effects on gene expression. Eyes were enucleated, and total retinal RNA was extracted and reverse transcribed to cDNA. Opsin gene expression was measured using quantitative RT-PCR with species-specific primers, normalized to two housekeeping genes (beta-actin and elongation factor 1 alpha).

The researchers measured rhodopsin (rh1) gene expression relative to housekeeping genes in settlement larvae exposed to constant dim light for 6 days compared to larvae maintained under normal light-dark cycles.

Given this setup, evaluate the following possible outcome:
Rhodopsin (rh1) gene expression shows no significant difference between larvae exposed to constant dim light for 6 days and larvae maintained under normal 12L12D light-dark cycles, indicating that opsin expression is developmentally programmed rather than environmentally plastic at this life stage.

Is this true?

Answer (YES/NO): NO